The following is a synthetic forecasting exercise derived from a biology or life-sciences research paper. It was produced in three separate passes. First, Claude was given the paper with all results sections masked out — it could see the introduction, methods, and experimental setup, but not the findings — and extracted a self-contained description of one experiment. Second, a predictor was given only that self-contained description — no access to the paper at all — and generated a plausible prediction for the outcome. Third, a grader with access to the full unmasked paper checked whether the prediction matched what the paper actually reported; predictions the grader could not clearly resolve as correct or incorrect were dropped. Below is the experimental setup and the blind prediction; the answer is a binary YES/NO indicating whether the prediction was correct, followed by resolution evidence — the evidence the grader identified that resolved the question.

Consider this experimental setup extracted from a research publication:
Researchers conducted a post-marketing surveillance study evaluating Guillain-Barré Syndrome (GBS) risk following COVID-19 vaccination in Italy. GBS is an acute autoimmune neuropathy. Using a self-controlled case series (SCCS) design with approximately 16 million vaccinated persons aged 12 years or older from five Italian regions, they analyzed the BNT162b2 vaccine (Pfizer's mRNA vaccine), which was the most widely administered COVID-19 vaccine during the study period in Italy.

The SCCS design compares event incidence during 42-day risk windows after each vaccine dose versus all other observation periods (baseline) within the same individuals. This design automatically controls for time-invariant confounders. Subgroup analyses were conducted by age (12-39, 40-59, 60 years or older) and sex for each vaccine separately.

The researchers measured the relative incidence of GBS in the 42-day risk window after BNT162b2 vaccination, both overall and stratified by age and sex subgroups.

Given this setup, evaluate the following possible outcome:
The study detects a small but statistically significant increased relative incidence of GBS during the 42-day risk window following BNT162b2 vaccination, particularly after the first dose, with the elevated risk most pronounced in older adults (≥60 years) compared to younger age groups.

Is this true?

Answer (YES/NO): NO